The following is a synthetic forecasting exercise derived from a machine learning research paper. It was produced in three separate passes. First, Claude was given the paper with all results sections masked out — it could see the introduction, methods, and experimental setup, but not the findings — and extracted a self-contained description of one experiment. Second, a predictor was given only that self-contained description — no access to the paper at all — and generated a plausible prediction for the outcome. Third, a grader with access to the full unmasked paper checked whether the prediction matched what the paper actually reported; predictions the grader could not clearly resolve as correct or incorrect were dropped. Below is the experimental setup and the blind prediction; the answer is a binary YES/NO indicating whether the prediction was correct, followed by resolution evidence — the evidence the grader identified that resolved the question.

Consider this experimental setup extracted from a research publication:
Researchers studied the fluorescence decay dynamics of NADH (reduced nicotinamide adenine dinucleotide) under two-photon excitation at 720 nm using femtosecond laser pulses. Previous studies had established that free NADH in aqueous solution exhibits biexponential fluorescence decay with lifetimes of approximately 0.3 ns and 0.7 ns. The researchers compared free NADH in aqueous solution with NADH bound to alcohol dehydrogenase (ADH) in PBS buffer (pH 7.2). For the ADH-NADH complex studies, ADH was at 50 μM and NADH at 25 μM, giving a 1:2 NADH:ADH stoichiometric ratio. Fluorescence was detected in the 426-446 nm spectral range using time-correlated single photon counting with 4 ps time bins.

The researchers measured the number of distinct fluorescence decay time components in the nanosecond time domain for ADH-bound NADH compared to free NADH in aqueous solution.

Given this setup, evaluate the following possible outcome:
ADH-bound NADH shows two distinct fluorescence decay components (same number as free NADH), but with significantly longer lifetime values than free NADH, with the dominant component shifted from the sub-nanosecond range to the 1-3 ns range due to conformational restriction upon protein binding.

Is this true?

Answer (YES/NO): NO